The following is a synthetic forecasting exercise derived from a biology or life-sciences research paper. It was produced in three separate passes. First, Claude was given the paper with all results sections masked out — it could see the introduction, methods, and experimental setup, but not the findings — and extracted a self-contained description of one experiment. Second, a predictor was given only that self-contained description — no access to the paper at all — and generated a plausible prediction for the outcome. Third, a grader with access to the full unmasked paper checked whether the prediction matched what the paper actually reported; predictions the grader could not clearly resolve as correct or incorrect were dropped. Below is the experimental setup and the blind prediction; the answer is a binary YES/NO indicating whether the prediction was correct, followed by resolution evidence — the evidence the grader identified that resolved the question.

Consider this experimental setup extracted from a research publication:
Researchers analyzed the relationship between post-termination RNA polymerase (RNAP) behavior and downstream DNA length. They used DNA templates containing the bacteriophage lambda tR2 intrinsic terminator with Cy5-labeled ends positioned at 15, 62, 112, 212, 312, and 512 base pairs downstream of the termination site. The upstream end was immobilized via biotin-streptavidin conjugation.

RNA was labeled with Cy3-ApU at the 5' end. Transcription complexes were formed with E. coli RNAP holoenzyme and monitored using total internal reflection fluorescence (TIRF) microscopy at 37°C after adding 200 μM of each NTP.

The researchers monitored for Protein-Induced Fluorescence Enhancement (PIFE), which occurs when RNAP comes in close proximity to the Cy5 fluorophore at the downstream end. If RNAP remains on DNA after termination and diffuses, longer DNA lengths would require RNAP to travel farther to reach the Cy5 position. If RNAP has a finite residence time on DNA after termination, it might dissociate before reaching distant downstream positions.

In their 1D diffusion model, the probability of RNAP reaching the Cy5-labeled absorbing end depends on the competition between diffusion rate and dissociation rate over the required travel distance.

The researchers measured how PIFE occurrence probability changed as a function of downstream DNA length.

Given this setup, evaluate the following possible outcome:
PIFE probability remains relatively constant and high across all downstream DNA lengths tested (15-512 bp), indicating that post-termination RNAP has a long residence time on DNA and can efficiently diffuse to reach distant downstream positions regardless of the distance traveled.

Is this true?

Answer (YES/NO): NO